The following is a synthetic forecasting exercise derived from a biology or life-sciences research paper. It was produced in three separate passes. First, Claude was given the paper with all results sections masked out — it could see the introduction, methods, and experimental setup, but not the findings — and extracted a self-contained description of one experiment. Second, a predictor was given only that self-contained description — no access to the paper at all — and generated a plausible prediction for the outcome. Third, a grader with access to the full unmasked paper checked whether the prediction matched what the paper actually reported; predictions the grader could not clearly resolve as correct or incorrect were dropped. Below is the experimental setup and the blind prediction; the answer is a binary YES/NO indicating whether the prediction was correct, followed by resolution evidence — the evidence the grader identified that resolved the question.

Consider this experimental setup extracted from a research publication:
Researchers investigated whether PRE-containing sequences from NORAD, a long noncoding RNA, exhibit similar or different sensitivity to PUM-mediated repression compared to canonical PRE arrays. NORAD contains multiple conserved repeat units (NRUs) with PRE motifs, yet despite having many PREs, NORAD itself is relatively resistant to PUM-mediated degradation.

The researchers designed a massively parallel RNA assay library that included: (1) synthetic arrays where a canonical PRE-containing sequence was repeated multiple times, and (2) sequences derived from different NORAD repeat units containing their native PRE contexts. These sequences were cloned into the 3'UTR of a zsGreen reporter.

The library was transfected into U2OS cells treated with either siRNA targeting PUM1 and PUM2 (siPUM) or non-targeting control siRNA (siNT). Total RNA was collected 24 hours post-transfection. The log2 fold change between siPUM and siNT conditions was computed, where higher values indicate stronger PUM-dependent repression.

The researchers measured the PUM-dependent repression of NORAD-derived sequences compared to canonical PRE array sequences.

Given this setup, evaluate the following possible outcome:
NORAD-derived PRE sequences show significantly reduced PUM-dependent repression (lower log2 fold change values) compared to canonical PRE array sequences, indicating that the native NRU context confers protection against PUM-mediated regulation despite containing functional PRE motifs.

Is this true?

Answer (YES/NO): NO